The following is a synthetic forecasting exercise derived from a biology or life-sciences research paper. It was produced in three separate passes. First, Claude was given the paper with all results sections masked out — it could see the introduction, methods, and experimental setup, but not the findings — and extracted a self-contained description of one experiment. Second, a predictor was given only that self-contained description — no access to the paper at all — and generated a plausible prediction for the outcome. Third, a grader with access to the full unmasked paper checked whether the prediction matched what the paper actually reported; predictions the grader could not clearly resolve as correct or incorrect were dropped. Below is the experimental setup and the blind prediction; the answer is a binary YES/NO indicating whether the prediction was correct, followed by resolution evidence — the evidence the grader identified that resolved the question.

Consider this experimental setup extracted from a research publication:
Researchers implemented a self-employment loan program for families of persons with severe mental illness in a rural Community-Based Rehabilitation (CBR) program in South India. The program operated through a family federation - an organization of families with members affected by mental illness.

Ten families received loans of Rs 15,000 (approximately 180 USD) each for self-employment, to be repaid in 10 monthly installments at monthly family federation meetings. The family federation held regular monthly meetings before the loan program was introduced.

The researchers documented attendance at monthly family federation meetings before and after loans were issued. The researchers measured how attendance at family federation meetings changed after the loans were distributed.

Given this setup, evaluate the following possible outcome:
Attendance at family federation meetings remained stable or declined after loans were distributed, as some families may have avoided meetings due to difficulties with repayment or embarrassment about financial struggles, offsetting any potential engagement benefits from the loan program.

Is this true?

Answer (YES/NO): NO